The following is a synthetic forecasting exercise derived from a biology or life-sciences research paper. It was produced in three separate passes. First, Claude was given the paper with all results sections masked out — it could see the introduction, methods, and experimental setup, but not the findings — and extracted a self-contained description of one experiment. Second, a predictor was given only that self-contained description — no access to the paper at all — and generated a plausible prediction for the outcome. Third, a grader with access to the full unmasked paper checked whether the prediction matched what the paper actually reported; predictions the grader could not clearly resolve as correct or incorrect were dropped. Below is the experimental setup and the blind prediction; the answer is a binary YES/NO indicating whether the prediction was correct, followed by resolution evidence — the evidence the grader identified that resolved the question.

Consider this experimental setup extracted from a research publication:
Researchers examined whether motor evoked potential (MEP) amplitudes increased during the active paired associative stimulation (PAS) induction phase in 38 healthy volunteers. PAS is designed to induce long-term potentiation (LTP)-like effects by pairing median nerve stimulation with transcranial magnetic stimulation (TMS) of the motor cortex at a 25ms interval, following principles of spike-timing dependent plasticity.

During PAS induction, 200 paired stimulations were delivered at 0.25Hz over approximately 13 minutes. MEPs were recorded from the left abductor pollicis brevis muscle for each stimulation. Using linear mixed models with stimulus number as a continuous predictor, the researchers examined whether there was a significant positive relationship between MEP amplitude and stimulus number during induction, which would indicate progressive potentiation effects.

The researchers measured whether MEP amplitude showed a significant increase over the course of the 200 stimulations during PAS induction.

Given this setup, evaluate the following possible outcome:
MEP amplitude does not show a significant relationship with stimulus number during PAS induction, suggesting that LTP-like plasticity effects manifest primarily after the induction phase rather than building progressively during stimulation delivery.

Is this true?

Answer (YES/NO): NO